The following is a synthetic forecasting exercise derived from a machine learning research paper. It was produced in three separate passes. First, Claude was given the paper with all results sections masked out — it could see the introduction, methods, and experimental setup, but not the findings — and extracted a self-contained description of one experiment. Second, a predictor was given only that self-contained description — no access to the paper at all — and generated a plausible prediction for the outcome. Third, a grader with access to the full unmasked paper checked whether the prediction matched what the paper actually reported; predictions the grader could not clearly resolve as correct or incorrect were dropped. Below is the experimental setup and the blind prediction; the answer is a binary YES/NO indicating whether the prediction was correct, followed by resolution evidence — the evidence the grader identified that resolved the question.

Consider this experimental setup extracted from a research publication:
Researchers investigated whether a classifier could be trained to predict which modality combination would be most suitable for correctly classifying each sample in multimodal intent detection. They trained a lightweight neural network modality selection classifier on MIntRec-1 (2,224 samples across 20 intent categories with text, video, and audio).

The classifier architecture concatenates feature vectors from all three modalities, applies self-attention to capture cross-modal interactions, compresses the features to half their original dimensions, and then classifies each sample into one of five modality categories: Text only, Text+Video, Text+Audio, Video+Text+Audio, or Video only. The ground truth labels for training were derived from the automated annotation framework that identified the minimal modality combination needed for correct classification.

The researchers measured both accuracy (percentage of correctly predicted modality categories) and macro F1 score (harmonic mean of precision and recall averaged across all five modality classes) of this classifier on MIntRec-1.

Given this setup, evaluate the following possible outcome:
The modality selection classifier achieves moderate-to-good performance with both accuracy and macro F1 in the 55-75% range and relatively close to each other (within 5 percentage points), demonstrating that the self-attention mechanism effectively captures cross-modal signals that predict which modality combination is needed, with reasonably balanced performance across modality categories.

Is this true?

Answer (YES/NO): NO